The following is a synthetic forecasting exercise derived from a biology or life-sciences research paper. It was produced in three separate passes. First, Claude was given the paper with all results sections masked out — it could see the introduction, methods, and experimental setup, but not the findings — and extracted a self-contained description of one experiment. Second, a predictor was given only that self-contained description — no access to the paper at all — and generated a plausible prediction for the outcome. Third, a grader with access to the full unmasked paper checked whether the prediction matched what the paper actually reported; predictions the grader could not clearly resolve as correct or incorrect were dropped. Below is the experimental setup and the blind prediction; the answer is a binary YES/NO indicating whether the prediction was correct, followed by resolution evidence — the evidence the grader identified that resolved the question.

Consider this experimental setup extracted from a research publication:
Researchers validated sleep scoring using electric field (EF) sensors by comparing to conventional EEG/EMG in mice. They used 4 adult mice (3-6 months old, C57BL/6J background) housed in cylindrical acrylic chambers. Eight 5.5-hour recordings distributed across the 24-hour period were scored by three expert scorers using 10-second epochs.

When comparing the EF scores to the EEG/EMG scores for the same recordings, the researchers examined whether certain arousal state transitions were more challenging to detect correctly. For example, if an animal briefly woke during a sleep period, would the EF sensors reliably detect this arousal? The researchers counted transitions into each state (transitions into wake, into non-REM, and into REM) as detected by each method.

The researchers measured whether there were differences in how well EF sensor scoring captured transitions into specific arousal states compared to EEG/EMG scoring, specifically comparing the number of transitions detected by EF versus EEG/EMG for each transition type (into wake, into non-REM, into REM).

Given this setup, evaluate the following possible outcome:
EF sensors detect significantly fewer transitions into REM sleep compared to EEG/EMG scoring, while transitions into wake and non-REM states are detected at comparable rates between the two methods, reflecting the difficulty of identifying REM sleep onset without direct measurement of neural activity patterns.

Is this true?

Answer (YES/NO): NO